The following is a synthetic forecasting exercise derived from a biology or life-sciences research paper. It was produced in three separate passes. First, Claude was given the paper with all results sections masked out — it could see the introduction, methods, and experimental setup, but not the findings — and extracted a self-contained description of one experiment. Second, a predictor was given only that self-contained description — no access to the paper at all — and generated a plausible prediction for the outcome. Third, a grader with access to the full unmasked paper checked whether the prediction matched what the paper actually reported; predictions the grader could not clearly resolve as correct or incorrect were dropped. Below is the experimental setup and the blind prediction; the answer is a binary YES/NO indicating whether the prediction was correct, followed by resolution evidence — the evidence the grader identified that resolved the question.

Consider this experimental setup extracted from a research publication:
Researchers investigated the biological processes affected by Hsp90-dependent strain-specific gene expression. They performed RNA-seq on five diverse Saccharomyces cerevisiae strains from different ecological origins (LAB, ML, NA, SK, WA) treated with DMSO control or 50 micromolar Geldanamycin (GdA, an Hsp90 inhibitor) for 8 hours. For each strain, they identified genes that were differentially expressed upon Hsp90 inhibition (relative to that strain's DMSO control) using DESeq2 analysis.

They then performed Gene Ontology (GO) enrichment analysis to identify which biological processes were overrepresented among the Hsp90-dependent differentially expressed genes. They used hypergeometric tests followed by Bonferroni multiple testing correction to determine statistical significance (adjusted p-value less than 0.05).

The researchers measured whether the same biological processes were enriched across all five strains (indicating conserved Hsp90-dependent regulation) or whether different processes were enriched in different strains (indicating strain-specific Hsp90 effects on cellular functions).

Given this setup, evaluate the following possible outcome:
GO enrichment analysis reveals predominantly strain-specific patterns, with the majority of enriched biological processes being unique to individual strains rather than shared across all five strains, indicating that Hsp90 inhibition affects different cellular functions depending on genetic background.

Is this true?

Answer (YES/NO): YES